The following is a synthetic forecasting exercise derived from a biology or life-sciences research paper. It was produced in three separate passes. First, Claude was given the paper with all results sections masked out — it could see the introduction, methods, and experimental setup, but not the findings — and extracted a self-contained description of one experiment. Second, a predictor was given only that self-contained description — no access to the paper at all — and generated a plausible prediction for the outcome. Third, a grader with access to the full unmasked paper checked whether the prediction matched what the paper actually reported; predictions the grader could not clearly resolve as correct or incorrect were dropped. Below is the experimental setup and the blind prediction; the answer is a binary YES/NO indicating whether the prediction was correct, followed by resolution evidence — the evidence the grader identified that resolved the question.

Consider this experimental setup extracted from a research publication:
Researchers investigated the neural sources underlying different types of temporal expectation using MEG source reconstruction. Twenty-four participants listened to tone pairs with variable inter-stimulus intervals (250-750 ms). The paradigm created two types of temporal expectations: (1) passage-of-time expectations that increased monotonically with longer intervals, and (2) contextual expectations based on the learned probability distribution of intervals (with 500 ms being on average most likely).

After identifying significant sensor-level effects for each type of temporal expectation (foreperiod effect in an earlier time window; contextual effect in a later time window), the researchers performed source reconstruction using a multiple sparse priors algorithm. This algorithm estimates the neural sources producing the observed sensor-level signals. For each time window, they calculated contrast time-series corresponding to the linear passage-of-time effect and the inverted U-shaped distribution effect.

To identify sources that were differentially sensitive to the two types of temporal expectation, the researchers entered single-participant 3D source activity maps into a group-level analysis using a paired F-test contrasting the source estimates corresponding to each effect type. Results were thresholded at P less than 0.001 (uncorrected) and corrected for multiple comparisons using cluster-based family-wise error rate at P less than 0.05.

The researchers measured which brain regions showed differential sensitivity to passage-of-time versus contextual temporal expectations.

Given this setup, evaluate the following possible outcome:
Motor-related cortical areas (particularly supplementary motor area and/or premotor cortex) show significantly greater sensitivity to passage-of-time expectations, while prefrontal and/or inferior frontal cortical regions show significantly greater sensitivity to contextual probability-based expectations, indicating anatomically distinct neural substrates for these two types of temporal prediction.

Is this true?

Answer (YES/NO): NO